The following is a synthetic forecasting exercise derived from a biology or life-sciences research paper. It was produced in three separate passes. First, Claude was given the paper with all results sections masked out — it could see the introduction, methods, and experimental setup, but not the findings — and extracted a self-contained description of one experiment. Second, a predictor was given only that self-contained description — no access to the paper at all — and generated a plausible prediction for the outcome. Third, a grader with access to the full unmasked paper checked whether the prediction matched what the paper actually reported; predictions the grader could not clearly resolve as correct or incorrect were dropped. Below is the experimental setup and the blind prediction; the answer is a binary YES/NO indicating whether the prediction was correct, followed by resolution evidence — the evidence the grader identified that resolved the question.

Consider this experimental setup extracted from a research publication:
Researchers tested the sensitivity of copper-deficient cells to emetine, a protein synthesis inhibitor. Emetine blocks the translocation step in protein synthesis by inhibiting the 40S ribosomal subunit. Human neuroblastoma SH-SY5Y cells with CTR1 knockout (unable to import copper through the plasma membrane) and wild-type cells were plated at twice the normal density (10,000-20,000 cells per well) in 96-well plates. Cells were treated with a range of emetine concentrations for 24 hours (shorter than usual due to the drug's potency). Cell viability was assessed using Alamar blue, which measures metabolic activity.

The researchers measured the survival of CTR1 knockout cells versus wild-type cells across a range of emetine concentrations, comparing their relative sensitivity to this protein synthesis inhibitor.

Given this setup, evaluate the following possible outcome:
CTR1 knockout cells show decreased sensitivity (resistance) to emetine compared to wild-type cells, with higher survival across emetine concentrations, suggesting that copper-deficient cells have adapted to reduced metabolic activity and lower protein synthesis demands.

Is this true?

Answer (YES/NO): NO